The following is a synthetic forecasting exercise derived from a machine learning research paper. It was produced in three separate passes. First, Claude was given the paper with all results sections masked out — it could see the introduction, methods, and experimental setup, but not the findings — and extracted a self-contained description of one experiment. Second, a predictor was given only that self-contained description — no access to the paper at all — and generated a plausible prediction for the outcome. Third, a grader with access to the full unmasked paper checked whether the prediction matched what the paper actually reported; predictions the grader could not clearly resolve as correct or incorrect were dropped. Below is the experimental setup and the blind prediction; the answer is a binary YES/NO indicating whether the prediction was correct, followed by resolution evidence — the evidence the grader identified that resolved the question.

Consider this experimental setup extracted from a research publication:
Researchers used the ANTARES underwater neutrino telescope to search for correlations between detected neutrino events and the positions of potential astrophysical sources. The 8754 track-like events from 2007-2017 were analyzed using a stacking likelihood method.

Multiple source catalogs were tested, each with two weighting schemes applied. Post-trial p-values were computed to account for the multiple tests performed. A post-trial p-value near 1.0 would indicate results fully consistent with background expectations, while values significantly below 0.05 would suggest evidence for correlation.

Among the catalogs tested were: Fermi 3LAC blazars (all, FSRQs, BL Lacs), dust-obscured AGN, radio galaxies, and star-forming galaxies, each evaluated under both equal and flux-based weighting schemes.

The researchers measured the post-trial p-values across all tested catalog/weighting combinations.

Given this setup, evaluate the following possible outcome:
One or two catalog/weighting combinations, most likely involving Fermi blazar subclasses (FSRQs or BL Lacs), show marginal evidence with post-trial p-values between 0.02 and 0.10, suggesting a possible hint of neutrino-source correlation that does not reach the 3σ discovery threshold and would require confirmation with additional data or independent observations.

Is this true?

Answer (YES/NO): NO